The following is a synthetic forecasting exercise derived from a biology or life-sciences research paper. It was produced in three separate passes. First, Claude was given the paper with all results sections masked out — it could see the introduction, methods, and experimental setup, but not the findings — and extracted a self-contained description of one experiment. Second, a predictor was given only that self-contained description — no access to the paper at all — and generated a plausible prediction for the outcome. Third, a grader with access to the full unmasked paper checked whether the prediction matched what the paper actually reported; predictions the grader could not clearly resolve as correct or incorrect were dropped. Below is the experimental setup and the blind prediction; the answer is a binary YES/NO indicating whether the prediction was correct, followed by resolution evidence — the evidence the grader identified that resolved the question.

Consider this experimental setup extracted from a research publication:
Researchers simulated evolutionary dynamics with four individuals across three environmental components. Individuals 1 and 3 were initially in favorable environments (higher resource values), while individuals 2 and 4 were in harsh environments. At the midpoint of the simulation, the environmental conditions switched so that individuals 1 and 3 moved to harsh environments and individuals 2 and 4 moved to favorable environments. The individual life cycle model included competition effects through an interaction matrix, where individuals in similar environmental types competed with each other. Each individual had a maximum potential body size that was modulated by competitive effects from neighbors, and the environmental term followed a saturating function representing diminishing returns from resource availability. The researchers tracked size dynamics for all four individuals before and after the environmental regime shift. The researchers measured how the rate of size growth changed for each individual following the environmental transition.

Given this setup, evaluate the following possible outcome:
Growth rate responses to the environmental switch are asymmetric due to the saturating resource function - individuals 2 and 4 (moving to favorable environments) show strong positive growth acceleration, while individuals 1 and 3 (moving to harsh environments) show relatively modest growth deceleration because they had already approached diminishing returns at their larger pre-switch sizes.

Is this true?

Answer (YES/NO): NO